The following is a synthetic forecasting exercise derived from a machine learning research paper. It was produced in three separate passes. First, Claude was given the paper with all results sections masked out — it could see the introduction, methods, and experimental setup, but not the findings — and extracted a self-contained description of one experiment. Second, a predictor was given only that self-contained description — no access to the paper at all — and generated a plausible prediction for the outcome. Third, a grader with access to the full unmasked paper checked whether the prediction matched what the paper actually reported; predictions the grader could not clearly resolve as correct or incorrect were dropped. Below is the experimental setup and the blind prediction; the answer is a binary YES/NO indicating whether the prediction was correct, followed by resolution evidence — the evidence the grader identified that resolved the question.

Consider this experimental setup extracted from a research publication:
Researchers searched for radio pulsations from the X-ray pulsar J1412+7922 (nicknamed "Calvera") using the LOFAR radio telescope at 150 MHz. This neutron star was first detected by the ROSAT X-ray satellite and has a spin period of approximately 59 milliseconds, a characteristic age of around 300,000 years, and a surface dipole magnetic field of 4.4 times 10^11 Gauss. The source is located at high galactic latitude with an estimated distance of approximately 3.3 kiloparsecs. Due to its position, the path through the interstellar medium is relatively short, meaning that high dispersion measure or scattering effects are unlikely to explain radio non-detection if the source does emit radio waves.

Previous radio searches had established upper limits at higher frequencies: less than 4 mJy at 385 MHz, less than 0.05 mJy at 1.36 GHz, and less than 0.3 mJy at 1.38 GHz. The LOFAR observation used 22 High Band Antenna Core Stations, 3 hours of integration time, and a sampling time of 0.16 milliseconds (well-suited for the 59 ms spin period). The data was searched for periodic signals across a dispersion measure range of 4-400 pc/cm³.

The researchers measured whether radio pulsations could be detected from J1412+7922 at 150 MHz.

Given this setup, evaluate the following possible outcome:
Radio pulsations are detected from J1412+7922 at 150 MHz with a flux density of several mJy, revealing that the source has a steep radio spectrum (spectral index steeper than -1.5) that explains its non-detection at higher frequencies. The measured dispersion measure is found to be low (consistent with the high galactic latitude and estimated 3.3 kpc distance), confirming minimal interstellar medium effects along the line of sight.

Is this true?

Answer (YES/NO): NO